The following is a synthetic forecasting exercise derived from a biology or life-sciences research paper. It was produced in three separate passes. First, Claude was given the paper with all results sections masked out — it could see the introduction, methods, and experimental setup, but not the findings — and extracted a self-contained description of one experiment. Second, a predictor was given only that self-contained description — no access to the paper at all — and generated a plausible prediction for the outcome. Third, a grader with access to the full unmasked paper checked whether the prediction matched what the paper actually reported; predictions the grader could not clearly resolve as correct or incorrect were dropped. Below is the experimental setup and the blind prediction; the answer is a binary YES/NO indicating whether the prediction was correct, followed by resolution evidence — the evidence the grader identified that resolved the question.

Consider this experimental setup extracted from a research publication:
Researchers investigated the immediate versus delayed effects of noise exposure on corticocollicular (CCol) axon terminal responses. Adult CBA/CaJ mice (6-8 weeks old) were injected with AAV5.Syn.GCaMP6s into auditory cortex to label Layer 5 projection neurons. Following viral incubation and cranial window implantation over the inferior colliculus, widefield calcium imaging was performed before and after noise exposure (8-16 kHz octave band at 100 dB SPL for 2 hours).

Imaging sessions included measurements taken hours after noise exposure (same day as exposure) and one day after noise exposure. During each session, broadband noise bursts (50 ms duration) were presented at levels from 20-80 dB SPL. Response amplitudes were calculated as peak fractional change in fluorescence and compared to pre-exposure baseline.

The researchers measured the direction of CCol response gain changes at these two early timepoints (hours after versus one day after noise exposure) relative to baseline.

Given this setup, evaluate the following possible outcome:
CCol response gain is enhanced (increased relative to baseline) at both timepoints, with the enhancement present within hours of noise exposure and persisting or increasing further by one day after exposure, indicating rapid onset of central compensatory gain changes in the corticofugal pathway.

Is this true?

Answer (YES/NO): NO